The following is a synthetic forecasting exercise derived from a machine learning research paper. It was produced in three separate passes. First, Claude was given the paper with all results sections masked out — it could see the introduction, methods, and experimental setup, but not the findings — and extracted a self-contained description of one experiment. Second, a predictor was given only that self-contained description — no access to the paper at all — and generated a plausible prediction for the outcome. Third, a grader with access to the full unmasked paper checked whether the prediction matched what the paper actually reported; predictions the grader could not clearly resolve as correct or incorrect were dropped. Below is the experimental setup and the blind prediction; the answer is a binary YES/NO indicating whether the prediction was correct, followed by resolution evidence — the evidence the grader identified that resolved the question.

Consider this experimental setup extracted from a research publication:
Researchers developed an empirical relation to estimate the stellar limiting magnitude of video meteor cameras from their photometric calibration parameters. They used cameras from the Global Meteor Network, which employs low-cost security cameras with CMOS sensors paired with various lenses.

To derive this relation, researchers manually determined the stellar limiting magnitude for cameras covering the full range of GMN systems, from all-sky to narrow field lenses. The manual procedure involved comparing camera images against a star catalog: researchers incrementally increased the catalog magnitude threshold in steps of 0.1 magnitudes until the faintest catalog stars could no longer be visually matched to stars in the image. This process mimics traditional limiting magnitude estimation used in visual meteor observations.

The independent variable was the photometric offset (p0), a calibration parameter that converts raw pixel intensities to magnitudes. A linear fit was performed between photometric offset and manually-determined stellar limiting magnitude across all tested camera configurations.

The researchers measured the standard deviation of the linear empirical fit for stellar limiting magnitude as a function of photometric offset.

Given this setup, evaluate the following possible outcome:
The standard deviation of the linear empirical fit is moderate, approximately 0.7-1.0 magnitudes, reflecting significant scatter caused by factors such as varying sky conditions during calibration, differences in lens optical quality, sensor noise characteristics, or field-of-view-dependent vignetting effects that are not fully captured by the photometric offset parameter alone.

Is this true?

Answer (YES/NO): NO